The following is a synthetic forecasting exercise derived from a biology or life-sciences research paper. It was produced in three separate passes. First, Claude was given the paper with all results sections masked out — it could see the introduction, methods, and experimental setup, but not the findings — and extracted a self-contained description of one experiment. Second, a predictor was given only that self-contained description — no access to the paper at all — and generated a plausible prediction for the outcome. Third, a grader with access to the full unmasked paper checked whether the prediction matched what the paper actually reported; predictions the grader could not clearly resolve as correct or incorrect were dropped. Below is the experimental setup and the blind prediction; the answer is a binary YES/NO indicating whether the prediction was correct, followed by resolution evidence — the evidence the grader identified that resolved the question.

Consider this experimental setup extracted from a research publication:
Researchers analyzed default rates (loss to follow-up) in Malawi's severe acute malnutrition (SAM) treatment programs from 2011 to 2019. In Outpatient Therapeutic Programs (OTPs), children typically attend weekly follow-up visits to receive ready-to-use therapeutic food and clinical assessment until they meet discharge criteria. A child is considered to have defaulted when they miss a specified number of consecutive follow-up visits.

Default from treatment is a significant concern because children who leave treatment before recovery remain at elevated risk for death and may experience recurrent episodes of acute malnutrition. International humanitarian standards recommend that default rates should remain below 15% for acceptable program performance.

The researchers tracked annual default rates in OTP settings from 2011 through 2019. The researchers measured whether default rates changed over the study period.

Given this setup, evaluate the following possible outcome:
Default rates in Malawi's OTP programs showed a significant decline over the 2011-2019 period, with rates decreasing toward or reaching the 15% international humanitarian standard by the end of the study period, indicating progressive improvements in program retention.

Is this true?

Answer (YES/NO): NO